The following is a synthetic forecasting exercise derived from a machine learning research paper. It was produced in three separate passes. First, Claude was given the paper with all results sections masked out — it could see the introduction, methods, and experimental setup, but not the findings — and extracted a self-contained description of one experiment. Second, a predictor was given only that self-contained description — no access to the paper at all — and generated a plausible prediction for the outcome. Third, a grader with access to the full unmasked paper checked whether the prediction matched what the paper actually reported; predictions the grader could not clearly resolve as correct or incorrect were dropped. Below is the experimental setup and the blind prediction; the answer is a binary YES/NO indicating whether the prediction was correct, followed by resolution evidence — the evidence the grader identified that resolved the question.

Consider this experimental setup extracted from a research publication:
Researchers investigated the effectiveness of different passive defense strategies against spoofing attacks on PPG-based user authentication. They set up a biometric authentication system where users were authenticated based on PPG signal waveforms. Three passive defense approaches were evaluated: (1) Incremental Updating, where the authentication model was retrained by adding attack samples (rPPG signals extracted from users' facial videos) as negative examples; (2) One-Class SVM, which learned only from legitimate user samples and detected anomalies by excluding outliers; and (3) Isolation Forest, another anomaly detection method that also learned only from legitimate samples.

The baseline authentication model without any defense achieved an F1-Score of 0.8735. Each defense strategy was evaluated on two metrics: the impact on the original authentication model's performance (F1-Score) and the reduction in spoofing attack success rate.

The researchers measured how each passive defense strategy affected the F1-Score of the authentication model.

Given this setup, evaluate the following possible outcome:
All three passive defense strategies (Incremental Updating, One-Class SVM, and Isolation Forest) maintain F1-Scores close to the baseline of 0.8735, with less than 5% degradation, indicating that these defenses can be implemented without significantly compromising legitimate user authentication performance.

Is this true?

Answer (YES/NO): NO